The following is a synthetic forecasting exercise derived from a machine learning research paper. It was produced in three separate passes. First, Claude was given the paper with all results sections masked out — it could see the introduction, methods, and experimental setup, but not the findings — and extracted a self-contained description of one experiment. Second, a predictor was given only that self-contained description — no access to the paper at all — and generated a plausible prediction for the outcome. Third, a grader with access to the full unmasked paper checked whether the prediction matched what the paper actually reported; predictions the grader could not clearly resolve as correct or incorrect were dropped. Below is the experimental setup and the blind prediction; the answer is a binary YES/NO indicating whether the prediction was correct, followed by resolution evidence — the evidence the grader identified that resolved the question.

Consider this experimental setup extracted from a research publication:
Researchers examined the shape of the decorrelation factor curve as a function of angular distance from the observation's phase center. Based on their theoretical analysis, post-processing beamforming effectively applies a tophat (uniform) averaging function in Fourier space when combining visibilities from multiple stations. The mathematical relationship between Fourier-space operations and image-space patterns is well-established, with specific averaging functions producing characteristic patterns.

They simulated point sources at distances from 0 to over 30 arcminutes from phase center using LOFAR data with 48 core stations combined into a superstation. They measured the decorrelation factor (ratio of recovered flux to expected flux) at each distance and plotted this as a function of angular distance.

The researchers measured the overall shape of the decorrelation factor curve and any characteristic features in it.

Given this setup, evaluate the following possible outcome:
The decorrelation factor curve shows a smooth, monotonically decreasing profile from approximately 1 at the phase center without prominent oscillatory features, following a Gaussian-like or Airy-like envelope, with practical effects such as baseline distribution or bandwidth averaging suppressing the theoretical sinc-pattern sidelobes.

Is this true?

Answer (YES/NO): NO